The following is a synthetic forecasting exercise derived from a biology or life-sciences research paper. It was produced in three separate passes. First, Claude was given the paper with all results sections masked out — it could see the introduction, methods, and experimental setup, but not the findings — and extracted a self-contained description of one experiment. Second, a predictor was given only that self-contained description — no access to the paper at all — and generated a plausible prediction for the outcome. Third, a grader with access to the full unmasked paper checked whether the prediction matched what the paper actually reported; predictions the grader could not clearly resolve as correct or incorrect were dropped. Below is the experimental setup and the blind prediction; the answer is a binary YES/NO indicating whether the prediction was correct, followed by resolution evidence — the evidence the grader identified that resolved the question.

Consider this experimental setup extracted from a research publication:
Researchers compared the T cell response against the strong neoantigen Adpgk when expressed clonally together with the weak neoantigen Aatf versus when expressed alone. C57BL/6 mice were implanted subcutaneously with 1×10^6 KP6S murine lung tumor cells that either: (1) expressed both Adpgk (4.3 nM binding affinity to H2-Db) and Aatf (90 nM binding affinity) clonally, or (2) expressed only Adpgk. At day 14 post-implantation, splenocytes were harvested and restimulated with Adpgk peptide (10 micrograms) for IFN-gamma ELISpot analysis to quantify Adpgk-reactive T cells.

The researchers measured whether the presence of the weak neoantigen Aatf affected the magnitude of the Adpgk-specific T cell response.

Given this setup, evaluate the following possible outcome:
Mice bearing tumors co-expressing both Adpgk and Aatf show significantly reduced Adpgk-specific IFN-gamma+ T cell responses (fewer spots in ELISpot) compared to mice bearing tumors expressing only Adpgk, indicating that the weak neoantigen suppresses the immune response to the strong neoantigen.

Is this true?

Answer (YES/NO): NO